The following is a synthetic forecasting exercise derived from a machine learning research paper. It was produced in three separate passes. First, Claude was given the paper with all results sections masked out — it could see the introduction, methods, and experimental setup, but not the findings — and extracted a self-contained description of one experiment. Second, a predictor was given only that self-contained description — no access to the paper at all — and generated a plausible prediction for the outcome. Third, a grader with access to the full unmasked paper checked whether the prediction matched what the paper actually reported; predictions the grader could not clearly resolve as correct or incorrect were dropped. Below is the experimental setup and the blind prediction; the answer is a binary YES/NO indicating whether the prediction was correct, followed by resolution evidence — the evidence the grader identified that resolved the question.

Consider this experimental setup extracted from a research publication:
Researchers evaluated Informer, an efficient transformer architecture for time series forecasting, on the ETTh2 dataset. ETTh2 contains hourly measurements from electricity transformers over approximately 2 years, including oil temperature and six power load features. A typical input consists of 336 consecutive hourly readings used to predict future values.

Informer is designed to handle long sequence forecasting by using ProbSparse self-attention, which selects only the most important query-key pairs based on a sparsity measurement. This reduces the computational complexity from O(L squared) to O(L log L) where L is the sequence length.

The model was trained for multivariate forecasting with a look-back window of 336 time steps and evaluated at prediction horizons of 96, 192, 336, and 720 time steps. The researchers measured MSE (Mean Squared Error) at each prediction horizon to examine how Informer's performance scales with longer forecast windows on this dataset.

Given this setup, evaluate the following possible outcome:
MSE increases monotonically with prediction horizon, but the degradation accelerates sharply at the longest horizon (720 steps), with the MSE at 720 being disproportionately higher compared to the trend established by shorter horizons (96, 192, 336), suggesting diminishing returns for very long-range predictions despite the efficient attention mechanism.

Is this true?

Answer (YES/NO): NO